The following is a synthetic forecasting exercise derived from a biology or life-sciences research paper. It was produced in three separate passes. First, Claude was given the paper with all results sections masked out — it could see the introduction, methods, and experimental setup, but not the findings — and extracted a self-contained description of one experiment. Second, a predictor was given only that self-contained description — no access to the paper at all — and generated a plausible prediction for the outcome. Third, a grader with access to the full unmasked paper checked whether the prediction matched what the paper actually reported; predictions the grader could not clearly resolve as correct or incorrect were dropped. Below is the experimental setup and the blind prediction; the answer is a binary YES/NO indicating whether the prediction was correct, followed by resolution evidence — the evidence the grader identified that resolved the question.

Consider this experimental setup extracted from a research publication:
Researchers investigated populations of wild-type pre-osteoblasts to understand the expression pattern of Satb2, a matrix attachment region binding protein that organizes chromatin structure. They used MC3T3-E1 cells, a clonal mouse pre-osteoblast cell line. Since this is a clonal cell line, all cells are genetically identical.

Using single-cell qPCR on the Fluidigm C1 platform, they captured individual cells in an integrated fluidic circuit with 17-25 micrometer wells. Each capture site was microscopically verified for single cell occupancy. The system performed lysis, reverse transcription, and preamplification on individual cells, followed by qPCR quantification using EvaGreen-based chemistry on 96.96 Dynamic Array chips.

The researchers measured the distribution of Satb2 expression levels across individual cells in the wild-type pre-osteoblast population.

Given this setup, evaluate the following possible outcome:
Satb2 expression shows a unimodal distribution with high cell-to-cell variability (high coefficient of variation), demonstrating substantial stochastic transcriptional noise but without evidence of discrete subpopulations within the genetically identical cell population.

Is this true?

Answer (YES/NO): NO